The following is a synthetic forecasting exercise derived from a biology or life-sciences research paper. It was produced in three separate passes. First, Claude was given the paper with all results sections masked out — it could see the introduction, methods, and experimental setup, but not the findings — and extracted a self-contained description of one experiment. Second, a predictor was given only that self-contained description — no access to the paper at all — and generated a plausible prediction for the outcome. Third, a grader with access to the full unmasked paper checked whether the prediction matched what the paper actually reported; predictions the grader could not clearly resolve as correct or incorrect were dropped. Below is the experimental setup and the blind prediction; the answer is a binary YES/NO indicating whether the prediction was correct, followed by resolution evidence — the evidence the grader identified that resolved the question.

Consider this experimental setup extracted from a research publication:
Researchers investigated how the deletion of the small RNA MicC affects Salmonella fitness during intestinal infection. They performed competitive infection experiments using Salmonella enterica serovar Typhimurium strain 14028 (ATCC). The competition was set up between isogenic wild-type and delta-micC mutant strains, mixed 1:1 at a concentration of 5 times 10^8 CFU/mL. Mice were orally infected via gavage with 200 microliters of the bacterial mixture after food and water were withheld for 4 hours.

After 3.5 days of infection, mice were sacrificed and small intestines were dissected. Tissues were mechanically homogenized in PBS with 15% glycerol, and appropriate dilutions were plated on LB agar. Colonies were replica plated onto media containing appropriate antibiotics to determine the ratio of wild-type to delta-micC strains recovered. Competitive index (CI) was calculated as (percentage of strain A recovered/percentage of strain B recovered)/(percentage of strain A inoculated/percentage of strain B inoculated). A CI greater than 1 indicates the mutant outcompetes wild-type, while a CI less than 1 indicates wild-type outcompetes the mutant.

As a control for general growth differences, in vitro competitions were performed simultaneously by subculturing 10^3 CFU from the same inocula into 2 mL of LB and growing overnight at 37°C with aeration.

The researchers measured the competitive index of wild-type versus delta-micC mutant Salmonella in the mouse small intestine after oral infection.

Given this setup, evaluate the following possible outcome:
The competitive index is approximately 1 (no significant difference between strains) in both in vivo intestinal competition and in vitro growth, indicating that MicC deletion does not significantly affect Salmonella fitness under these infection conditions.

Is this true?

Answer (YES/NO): NO